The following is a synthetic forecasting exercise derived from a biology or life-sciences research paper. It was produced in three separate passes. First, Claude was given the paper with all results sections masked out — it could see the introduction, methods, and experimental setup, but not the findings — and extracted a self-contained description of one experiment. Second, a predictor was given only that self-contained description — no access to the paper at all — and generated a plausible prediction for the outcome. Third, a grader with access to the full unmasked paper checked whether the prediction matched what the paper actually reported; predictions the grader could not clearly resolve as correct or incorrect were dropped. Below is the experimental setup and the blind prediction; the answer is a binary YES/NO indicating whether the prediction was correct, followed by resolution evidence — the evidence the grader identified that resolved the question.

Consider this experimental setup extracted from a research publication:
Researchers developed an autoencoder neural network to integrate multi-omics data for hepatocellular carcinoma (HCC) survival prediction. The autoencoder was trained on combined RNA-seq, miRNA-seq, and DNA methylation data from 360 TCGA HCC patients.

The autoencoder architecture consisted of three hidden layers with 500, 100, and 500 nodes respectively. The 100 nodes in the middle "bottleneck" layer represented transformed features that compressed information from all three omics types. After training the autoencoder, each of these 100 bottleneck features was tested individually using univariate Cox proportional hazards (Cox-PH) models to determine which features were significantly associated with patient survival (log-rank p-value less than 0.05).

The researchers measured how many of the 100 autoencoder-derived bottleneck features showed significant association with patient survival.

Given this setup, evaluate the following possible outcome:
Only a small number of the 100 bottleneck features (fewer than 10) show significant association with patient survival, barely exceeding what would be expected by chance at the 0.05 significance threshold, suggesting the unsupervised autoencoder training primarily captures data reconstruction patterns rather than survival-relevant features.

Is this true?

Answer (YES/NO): NO